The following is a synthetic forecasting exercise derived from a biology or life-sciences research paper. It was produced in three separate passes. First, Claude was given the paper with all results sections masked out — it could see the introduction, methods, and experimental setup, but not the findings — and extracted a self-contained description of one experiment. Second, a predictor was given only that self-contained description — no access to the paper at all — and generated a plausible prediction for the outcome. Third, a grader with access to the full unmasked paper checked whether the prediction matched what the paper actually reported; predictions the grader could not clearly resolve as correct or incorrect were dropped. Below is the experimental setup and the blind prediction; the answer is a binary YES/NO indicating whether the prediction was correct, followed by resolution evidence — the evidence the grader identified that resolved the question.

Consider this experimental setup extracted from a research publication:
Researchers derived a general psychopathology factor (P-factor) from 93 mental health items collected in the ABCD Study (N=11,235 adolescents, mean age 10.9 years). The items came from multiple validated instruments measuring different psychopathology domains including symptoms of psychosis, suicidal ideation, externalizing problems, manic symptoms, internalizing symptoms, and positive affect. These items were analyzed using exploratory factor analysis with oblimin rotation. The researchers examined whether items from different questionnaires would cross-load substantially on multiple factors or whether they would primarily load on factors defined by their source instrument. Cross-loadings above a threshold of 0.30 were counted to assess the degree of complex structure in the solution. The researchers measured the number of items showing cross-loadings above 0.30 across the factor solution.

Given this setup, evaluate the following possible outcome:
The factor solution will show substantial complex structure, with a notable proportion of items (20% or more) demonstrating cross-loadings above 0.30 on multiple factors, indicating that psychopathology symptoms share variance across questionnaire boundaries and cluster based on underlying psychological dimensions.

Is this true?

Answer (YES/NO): NO